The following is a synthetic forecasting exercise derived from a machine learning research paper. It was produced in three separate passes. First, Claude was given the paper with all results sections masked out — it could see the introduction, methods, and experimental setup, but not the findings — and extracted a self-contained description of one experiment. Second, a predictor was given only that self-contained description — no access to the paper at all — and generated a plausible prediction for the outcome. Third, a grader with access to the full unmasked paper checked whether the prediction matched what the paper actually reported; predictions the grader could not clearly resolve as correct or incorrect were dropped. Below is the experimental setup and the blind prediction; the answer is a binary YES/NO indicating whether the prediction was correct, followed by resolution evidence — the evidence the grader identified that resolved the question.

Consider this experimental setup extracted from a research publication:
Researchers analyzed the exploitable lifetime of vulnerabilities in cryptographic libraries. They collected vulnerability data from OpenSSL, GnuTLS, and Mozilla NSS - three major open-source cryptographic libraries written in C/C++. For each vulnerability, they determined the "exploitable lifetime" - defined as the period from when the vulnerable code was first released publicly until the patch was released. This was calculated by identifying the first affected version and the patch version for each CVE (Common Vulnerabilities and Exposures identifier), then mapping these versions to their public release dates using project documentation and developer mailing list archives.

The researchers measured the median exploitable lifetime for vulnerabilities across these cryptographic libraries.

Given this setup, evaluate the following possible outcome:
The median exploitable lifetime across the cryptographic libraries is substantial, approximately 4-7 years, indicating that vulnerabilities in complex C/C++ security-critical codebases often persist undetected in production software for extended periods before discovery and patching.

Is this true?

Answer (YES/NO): YES